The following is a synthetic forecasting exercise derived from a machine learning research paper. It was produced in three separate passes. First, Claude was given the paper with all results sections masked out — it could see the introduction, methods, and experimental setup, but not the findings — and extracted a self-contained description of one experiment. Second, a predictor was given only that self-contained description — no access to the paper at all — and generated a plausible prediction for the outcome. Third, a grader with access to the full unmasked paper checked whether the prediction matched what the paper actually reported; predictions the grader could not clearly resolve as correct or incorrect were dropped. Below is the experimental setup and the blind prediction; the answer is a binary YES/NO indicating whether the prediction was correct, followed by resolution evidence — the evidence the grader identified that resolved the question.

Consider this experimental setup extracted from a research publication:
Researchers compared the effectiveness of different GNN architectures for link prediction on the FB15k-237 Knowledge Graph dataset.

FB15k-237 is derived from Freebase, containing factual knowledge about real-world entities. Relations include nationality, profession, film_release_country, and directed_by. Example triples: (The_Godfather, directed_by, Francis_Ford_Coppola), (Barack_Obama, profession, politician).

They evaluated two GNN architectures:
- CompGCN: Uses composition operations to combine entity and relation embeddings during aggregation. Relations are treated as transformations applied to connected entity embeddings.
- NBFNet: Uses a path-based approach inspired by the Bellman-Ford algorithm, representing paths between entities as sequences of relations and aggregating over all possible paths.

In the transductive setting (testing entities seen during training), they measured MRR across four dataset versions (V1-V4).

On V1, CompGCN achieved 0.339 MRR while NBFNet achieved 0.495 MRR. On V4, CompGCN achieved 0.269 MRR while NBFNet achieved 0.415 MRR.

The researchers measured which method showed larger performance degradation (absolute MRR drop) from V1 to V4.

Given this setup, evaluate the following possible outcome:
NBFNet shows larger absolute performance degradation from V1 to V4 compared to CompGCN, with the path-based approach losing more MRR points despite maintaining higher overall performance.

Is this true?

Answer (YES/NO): YES